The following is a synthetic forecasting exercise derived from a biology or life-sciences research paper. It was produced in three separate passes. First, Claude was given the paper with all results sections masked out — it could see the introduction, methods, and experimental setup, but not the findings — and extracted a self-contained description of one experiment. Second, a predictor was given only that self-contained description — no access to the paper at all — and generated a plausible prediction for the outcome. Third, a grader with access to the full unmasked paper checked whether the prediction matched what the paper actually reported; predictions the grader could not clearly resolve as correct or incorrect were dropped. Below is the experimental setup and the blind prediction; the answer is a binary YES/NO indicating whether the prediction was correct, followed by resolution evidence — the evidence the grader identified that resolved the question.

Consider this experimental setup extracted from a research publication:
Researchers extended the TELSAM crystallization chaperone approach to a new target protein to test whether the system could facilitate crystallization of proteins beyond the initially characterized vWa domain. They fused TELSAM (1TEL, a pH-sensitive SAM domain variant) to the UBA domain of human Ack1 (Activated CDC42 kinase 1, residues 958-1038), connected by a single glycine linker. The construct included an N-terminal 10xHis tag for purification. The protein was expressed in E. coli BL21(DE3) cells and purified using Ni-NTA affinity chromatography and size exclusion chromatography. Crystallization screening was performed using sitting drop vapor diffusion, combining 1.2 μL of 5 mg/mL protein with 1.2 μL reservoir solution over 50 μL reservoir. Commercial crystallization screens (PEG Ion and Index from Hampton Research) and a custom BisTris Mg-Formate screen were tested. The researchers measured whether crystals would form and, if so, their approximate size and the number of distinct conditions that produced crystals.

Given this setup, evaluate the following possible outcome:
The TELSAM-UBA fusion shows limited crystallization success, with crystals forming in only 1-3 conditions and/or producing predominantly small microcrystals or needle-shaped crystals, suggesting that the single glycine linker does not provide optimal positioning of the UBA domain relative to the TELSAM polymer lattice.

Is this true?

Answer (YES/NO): NO